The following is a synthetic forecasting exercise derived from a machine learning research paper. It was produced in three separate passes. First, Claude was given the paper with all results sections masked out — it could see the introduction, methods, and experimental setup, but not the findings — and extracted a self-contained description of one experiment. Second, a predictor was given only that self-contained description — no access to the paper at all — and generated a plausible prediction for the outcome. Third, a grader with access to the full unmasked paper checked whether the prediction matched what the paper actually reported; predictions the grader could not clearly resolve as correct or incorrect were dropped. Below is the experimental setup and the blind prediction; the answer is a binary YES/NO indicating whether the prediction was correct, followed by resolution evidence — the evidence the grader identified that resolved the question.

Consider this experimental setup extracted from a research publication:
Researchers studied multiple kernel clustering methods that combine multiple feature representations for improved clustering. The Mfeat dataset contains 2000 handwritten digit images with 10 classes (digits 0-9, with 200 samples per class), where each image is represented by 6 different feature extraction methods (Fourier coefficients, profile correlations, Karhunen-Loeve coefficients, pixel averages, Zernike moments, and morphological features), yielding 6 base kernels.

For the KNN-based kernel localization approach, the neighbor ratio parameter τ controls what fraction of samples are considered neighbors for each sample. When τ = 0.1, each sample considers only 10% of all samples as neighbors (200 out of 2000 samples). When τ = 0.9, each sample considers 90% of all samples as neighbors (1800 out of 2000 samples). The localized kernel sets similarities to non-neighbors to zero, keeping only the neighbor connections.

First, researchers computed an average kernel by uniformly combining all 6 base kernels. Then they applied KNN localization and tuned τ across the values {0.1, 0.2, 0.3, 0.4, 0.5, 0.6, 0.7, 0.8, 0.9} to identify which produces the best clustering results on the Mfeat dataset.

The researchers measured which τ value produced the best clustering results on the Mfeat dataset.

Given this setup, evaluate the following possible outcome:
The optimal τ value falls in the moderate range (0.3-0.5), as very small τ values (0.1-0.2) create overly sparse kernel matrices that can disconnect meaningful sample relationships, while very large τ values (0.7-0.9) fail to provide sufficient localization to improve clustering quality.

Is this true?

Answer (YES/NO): NO